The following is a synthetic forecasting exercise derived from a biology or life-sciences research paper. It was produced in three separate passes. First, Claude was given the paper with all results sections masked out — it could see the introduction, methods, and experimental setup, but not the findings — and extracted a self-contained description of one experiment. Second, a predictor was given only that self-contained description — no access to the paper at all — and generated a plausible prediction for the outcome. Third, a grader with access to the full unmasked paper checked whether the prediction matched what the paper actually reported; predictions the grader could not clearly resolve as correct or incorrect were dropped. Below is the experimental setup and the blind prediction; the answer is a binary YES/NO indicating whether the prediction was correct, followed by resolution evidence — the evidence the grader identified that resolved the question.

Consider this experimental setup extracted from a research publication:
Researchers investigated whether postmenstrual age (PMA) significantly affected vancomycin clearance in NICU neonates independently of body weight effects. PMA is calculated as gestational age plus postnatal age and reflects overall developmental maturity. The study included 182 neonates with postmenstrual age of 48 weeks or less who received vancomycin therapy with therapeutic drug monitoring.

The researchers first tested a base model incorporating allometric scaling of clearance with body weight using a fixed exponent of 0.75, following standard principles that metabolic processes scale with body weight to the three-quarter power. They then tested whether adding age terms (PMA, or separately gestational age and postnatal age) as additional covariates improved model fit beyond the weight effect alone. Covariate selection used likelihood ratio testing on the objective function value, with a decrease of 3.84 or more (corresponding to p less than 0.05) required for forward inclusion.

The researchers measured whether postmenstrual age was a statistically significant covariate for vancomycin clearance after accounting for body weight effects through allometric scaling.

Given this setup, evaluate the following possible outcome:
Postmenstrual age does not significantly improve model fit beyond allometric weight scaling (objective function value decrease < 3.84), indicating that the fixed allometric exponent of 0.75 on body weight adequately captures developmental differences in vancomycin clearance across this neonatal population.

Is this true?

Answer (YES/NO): NO